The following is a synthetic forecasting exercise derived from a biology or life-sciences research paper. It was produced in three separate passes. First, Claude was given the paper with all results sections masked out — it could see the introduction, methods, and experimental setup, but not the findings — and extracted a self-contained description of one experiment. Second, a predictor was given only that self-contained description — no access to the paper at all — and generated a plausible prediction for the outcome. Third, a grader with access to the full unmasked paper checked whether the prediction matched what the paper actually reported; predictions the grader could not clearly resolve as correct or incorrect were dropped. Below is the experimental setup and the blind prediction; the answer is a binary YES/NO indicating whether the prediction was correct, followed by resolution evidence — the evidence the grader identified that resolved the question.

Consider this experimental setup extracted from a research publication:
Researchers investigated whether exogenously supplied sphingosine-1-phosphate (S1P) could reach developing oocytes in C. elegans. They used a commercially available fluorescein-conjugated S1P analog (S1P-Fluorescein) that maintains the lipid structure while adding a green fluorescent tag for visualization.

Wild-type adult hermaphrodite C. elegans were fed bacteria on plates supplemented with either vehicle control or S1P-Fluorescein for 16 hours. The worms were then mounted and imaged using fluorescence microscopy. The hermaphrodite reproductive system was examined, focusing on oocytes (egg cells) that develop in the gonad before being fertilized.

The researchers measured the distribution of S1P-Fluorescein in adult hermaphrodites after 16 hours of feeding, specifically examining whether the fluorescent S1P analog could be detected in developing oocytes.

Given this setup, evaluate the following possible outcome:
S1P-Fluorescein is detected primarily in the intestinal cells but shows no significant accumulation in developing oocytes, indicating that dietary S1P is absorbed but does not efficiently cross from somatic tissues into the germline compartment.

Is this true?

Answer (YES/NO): NO